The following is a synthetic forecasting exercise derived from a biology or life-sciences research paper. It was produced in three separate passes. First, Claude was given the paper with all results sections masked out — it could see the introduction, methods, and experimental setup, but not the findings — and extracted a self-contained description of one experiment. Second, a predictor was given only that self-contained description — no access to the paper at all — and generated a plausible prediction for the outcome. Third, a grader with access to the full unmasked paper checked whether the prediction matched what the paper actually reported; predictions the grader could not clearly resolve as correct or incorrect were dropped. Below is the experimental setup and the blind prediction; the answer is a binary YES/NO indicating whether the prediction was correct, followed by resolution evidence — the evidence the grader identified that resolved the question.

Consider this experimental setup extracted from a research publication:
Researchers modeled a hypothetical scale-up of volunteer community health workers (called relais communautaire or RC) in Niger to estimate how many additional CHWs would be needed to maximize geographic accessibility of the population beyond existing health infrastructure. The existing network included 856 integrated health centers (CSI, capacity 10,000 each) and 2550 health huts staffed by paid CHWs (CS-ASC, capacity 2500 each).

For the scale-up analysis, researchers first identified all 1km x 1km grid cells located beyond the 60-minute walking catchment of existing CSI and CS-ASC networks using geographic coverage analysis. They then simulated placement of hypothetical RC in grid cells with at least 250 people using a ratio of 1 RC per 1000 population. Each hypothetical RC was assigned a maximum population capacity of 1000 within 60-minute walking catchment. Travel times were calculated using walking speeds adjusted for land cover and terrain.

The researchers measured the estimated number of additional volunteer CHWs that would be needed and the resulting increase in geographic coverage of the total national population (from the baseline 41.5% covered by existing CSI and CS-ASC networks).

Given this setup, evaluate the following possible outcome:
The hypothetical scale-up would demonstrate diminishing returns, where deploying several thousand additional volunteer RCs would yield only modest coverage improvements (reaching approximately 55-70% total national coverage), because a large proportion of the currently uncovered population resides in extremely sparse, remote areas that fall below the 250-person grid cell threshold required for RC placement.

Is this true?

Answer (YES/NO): NO